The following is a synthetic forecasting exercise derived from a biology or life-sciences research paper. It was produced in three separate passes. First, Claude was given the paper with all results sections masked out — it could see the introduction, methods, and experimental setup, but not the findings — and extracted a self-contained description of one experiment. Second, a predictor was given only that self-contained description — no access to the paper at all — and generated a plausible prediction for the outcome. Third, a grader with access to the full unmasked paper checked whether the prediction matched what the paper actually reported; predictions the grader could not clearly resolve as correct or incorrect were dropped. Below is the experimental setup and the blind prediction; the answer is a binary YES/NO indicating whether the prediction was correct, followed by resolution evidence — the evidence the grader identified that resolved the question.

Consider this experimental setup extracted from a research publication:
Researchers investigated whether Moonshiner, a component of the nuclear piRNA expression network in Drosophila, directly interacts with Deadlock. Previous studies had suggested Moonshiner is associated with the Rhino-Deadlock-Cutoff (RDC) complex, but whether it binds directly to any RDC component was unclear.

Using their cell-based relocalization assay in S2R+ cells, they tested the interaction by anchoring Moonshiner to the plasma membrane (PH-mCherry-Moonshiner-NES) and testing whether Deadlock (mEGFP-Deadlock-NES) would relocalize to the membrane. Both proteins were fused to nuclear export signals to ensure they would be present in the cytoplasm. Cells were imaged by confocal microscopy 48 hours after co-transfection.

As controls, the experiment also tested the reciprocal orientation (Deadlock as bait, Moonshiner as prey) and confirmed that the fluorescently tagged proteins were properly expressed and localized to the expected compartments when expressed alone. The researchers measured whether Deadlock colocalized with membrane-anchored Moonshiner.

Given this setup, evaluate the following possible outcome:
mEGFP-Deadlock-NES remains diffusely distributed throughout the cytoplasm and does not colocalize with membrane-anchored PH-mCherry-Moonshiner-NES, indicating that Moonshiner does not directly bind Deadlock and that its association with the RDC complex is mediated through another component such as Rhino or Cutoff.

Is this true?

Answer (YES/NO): NO